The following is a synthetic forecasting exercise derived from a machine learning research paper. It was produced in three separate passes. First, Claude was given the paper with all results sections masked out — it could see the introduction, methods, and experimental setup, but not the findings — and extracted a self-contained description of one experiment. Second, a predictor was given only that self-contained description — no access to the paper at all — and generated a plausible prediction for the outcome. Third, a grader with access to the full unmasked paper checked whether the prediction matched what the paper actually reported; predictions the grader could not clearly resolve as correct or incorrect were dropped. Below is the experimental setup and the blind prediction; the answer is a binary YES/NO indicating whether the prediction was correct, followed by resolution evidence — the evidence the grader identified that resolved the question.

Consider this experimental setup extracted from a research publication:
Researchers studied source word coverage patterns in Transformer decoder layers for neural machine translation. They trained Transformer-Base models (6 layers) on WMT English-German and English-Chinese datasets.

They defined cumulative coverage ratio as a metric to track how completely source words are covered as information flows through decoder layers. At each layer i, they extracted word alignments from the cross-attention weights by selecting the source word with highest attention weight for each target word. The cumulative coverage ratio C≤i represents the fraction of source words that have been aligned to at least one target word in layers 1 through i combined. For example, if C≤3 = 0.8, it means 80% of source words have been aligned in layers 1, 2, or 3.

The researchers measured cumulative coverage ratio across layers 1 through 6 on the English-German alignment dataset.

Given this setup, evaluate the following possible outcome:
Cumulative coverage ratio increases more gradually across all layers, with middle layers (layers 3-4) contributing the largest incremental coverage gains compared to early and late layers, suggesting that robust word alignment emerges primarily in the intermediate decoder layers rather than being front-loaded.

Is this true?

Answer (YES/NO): NO